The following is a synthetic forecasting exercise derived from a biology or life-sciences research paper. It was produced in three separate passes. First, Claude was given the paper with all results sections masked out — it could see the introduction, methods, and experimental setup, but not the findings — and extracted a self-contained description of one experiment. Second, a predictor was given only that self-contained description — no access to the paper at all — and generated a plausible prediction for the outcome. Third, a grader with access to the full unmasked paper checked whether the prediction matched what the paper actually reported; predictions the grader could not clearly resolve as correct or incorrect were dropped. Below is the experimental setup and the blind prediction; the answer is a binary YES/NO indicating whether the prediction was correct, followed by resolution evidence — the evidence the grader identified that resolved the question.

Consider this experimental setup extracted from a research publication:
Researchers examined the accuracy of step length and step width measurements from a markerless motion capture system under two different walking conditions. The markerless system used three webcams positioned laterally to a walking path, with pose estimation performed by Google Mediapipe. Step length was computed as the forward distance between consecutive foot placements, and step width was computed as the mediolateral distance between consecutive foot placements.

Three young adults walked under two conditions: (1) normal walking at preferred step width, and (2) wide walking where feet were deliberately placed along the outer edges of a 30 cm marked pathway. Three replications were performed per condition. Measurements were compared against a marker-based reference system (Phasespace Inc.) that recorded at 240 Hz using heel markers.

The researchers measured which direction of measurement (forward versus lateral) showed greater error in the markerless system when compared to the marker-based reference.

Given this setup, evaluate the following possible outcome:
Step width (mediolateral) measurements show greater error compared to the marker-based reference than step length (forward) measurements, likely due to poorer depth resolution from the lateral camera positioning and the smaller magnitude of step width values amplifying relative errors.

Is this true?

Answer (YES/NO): YES